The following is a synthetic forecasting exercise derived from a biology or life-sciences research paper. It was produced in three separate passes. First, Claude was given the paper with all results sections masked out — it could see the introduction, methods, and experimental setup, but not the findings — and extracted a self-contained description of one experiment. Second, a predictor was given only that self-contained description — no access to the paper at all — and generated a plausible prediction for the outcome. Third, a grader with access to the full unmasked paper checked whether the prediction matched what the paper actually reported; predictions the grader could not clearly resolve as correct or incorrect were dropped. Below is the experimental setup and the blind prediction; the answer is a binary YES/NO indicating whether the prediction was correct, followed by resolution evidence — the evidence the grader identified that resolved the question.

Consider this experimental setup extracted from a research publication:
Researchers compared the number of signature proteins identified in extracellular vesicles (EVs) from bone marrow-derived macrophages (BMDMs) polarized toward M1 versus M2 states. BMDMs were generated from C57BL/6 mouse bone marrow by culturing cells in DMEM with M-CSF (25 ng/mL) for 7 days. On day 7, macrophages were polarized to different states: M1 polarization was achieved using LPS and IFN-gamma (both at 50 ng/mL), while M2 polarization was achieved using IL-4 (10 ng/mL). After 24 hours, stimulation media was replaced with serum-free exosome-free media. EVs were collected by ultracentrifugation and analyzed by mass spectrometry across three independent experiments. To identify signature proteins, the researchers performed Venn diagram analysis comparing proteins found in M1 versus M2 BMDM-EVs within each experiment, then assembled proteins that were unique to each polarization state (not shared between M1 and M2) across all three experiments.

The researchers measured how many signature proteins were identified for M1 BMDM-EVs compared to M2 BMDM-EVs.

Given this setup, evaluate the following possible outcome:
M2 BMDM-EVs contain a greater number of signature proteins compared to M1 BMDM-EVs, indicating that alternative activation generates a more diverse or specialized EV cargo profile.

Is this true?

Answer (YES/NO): YES